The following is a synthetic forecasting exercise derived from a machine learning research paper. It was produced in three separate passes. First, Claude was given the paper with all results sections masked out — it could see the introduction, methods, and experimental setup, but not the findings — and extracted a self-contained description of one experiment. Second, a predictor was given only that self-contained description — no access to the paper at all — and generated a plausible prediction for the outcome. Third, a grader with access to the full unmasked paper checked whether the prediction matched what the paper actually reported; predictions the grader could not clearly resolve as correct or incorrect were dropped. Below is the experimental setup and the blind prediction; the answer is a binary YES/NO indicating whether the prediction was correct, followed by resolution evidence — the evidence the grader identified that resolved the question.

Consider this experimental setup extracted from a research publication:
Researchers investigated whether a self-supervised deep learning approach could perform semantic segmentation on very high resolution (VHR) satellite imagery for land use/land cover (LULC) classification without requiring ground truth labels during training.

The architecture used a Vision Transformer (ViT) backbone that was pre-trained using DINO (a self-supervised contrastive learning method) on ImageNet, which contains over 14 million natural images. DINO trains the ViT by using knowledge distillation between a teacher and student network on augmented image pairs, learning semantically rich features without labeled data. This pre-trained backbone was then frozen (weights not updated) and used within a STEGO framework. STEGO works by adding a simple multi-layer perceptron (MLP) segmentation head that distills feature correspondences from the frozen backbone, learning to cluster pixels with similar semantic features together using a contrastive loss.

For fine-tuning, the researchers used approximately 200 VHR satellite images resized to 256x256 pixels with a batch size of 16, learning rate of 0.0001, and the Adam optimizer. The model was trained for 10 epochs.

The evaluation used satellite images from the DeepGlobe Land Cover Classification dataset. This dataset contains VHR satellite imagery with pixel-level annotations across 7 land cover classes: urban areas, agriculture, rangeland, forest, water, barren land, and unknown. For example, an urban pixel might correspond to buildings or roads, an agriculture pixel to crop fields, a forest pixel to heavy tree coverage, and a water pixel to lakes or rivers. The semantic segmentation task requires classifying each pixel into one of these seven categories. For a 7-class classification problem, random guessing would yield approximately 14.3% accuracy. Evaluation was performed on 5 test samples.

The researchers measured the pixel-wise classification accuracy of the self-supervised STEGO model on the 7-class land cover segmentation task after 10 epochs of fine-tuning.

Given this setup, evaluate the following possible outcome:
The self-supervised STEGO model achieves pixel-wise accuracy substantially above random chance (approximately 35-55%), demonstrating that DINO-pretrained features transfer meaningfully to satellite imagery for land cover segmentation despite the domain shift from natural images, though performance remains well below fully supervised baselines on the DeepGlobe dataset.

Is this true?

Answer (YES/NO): YES